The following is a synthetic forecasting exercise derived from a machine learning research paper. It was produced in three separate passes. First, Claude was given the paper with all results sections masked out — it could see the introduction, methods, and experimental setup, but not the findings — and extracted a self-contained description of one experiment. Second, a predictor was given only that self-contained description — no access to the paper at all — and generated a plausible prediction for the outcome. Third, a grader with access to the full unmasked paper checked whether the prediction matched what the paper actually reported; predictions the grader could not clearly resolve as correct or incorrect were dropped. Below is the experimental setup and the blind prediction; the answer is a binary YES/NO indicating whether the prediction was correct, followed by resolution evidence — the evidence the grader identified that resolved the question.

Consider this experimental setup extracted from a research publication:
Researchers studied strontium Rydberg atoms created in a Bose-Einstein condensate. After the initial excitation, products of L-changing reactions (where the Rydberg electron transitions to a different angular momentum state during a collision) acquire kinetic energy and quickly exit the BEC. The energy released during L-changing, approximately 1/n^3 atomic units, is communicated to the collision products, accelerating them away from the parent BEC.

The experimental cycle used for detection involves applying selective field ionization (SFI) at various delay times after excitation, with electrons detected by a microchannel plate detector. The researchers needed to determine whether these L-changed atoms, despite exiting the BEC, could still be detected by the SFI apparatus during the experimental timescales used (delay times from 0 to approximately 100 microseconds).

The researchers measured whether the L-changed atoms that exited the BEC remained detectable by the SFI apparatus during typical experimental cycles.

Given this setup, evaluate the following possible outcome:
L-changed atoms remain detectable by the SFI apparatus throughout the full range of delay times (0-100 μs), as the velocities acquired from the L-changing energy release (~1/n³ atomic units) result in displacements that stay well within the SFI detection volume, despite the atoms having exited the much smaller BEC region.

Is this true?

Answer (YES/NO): YES